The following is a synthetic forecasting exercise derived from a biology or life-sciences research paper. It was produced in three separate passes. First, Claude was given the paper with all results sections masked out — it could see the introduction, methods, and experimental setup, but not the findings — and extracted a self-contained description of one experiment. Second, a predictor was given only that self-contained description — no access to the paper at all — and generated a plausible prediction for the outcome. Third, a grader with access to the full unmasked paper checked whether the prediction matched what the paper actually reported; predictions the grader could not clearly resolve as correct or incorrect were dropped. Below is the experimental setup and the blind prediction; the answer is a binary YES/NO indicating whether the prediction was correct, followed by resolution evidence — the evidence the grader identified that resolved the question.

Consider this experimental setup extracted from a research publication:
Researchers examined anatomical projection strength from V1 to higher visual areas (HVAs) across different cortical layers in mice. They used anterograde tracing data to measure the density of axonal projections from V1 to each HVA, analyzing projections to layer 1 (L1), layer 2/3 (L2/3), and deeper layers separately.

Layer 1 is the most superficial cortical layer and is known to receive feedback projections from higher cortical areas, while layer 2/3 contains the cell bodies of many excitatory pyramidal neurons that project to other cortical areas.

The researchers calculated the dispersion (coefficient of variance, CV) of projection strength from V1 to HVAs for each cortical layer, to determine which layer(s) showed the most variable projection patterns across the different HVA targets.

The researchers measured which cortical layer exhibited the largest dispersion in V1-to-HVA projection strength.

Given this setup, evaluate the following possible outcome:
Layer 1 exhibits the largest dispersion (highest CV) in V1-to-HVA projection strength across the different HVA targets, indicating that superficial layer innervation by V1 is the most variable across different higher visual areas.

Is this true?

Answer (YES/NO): YES